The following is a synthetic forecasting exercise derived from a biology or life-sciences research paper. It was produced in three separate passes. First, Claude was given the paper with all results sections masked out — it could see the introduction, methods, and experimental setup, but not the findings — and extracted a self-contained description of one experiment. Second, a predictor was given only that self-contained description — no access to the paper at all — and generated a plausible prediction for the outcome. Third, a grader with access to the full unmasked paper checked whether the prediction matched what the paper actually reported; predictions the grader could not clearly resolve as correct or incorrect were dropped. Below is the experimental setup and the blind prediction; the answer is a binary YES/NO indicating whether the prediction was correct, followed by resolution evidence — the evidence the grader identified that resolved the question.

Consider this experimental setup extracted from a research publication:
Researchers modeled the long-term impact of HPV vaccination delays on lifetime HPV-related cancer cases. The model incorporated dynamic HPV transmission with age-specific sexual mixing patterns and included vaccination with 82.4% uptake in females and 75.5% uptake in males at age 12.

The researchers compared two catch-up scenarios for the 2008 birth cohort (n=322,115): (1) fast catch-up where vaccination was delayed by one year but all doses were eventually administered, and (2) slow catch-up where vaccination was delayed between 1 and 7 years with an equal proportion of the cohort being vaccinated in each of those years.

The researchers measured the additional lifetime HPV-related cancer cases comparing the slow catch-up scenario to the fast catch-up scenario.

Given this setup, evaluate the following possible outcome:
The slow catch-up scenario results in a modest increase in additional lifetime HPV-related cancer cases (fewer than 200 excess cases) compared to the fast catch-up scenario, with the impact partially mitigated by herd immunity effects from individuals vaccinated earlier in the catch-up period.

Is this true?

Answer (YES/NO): YES